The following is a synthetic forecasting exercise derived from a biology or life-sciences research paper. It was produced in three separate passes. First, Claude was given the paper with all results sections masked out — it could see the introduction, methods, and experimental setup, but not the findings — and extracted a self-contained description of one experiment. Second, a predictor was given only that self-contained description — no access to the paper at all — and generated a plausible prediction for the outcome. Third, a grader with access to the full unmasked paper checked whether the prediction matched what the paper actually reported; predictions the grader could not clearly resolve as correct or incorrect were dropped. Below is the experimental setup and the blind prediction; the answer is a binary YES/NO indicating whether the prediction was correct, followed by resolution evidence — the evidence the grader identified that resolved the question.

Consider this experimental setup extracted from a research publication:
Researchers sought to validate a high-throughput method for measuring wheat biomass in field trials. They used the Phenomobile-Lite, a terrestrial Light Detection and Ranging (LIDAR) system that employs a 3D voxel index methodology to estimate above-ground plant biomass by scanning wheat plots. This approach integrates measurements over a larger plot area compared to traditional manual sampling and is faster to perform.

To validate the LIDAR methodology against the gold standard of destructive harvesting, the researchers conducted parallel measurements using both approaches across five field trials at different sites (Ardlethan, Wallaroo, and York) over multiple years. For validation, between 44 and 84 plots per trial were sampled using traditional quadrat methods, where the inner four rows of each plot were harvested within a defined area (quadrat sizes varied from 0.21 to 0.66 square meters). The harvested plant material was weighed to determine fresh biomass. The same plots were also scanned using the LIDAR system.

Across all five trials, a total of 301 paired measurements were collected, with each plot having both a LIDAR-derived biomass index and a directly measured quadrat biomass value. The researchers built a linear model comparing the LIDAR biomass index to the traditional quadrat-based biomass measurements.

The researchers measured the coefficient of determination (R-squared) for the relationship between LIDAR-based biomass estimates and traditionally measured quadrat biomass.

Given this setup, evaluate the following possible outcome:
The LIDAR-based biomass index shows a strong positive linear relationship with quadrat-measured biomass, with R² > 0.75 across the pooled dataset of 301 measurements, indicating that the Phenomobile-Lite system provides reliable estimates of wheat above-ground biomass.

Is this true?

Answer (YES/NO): YES